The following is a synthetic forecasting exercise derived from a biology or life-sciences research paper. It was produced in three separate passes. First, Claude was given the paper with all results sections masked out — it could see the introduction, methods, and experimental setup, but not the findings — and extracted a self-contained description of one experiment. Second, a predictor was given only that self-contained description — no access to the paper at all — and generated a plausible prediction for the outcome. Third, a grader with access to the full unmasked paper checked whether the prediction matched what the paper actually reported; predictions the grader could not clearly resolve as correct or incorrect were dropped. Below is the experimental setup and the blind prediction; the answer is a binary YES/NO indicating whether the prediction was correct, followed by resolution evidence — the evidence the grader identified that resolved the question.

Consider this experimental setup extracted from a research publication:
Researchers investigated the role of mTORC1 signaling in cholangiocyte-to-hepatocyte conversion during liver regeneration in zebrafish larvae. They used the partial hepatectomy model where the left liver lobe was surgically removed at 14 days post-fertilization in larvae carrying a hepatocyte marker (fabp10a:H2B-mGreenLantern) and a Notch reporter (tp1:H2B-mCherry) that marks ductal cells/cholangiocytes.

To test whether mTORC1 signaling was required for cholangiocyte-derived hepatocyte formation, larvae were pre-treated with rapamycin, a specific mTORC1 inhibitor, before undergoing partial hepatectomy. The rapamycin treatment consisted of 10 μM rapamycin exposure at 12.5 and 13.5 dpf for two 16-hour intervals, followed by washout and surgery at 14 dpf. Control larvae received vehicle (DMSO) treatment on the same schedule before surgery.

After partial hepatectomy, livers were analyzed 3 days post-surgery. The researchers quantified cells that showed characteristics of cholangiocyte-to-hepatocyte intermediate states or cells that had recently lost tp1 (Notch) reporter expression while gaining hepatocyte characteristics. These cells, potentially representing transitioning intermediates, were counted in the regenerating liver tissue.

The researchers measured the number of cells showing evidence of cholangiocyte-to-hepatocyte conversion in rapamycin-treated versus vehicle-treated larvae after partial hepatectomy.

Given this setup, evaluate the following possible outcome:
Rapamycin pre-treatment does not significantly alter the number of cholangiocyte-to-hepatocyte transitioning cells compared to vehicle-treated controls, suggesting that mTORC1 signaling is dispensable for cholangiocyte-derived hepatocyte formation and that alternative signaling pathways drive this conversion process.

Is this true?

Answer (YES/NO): NO